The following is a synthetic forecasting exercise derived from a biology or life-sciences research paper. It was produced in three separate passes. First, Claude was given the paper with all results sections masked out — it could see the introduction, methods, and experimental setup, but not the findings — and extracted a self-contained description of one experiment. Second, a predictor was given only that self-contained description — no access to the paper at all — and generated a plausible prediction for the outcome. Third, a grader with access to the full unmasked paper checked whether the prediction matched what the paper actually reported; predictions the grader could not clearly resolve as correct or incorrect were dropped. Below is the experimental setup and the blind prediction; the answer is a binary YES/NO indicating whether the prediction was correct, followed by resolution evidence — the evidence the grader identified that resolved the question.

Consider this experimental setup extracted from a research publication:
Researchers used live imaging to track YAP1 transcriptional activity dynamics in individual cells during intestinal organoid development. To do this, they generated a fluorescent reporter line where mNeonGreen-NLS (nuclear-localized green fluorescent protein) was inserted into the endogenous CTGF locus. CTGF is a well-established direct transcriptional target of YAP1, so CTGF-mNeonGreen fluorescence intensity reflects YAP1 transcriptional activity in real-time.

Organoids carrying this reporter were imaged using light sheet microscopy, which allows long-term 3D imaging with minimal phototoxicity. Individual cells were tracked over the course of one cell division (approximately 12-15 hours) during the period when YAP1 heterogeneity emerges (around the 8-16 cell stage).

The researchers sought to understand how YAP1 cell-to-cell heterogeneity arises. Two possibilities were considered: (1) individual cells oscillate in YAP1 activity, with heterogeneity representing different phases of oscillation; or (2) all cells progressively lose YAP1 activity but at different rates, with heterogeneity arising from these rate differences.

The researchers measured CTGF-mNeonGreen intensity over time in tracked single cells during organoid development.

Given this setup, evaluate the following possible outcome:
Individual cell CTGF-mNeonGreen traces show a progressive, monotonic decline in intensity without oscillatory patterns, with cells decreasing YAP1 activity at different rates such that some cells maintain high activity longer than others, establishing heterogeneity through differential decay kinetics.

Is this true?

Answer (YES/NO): YES